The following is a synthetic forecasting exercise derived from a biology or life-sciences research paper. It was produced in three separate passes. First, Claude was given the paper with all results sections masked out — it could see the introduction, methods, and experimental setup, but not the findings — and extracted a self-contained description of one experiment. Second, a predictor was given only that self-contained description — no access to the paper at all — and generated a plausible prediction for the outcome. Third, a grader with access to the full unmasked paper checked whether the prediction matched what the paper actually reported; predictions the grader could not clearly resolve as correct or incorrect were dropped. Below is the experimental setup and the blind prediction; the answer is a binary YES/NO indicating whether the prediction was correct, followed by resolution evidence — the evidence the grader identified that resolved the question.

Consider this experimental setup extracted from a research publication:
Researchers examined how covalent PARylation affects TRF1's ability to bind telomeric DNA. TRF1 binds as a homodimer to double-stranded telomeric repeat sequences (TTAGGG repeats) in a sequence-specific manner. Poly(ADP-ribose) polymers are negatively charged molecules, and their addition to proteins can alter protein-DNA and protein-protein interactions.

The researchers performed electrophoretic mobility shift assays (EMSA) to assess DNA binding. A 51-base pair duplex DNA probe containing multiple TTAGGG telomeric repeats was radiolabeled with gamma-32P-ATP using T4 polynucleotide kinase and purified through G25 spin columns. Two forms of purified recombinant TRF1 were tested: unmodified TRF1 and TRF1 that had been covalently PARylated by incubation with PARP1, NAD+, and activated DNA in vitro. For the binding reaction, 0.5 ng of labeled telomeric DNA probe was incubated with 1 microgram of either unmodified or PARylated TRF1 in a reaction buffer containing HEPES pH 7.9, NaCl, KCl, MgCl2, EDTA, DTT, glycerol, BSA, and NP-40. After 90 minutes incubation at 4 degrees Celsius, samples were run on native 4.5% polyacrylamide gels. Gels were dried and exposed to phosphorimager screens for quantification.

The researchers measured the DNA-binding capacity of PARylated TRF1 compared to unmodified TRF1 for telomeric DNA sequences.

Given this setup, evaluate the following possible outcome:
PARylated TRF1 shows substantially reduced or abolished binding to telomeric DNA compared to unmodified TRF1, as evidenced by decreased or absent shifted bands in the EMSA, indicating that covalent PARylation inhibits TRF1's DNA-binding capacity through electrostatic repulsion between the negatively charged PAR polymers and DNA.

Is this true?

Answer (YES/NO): YES